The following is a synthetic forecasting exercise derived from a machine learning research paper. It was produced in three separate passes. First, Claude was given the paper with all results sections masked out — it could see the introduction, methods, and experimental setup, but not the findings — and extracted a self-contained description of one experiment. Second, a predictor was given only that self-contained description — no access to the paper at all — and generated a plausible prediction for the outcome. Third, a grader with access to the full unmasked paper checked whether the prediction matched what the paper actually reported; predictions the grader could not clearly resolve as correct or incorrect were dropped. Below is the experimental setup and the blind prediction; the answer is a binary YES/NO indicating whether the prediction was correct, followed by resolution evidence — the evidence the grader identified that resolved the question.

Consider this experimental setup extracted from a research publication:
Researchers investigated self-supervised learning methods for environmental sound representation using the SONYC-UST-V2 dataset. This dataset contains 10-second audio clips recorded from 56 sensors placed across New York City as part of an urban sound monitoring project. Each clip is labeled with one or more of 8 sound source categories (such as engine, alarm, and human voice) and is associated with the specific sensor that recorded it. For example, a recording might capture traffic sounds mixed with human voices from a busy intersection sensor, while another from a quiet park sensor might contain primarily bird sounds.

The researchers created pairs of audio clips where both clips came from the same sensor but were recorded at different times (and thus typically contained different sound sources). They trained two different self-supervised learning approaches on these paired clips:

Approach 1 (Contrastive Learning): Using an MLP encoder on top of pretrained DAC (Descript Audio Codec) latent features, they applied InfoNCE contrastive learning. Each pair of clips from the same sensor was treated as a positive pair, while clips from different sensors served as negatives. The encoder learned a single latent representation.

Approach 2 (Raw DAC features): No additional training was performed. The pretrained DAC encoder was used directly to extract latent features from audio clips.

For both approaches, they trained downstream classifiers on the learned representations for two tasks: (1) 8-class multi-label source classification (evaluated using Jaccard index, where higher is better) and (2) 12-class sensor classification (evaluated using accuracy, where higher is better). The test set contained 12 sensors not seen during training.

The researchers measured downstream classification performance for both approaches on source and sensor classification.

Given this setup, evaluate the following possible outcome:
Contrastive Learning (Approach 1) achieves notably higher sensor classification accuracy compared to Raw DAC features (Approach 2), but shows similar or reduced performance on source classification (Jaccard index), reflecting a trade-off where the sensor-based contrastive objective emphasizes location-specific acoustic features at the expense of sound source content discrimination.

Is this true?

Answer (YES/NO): NO